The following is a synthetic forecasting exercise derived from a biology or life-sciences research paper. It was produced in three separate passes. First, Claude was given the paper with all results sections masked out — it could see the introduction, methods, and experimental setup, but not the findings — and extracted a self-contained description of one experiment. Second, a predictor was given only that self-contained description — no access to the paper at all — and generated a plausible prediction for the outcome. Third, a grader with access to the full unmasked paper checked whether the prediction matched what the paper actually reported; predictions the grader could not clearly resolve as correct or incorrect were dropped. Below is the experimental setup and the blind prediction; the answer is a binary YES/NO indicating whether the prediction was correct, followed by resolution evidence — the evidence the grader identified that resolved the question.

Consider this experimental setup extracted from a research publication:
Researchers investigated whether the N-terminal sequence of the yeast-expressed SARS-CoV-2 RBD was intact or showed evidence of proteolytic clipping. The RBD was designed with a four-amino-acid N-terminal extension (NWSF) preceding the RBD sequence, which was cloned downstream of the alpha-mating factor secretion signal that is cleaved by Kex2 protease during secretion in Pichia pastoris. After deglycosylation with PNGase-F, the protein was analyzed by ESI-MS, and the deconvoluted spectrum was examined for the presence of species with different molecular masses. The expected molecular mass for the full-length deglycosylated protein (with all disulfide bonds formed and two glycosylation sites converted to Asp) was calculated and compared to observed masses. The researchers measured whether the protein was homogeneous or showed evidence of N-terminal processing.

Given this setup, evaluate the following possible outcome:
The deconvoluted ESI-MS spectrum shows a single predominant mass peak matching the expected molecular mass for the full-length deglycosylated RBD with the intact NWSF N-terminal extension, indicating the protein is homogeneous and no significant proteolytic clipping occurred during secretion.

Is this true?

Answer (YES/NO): NO